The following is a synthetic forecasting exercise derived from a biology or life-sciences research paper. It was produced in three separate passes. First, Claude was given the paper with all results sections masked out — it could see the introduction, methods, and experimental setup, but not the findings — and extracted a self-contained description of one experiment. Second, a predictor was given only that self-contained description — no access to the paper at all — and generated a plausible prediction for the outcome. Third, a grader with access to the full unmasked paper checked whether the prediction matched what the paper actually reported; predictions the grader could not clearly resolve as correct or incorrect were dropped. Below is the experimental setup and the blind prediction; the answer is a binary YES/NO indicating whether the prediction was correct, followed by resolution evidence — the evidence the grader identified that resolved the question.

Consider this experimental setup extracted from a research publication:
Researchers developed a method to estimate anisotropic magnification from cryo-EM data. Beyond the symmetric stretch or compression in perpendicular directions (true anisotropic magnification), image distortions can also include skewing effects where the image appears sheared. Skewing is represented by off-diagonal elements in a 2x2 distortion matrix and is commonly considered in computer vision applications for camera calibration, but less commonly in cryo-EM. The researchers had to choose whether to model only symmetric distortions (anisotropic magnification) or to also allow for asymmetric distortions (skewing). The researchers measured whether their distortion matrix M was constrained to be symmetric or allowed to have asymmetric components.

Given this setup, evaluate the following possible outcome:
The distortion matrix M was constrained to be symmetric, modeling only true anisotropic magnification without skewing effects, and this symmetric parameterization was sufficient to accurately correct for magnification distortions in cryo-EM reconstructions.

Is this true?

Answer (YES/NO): NO